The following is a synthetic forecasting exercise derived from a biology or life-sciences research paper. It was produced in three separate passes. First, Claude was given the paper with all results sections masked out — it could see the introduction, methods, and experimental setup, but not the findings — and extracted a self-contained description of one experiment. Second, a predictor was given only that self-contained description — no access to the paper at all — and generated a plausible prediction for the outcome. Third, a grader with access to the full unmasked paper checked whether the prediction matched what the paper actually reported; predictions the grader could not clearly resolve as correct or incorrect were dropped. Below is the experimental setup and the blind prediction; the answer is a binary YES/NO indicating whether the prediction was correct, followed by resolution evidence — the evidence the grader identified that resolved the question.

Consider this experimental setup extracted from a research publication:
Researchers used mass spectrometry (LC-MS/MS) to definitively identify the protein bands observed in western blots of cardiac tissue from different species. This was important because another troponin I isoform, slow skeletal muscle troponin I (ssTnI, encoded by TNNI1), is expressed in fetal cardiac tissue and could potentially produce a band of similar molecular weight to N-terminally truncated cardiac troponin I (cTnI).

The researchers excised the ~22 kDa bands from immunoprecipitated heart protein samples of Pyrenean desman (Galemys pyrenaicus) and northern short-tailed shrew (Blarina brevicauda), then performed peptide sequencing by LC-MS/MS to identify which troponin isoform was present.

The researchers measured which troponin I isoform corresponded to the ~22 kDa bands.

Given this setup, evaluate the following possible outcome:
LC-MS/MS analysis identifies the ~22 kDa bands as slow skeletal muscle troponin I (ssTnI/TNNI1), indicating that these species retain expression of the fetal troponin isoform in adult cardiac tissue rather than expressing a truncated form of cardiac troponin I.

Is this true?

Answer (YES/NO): NO